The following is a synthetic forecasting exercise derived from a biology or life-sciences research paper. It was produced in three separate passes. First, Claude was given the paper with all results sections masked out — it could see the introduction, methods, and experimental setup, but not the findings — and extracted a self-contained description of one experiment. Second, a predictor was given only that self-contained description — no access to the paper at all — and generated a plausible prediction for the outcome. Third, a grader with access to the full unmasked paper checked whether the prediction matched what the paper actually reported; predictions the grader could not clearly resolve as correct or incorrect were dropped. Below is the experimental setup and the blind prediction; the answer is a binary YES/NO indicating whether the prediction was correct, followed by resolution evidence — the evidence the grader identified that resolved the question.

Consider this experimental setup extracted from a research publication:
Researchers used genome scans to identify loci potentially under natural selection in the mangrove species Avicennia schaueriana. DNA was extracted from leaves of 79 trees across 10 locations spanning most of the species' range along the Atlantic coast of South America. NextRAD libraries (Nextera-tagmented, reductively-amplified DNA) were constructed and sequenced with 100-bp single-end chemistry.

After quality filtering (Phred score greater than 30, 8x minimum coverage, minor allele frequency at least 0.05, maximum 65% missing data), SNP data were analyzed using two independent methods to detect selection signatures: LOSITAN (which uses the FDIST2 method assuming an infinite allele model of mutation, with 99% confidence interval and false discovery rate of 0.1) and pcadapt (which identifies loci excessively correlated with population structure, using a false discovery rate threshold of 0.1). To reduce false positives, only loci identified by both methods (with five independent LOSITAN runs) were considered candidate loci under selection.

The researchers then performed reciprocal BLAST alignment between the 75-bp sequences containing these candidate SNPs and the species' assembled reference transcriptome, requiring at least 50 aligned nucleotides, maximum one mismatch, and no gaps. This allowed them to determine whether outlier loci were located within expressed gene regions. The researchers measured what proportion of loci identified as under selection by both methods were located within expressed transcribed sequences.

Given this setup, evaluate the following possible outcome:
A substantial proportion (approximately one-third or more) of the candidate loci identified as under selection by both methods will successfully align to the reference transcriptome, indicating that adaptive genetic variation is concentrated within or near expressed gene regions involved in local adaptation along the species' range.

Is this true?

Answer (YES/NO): NO